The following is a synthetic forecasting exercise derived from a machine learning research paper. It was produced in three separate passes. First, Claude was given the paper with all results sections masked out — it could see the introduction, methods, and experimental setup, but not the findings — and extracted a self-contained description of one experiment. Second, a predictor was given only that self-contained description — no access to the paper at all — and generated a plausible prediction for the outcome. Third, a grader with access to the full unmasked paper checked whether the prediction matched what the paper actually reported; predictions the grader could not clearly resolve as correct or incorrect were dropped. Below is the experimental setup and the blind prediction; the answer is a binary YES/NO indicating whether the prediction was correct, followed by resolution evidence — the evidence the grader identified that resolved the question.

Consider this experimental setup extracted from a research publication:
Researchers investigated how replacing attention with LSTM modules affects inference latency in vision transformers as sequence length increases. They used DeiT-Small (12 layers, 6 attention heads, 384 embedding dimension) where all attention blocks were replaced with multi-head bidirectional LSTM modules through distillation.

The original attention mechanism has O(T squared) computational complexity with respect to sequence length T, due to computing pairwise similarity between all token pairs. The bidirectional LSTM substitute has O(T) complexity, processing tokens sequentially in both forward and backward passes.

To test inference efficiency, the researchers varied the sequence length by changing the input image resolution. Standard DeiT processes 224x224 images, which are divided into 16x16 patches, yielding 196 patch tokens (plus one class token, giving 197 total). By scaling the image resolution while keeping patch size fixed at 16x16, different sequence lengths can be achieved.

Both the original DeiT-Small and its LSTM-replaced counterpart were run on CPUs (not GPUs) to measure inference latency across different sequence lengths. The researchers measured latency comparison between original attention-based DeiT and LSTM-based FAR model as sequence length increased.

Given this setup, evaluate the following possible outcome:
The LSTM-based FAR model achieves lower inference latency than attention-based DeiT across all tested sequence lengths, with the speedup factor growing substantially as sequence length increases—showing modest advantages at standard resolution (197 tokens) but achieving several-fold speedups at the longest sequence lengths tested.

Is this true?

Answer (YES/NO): NO